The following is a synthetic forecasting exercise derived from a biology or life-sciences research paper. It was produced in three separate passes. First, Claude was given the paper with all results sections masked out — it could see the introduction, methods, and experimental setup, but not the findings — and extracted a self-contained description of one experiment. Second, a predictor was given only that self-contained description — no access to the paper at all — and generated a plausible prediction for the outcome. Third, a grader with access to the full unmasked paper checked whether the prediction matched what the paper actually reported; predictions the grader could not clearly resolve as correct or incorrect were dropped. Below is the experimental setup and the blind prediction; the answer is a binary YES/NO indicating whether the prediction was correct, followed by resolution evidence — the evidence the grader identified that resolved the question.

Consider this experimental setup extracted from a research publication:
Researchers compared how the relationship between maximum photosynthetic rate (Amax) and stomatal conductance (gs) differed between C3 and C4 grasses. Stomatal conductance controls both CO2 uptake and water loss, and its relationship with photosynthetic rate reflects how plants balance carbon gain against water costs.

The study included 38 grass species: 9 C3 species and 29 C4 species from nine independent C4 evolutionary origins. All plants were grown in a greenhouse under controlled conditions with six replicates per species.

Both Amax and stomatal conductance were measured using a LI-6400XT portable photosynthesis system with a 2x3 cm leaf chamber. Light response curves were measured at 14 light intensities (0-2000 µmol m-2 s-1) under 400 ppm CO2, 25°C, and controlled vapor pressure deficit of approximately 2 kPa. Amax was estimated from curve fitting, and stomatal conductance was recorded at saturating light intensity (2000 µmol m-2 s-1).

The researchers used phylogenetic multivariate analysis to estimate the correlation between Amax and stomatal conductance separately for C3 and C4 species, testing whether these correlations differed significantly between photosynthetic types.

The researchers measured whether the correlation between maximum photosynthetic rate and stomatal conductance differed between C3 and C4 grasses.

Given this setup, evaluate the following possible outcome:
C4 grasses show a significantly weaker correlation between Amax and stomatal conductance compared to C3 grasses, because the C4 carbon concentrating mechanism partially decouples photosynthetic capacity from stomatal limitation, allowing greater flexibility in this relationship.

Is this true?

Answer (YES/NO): NO